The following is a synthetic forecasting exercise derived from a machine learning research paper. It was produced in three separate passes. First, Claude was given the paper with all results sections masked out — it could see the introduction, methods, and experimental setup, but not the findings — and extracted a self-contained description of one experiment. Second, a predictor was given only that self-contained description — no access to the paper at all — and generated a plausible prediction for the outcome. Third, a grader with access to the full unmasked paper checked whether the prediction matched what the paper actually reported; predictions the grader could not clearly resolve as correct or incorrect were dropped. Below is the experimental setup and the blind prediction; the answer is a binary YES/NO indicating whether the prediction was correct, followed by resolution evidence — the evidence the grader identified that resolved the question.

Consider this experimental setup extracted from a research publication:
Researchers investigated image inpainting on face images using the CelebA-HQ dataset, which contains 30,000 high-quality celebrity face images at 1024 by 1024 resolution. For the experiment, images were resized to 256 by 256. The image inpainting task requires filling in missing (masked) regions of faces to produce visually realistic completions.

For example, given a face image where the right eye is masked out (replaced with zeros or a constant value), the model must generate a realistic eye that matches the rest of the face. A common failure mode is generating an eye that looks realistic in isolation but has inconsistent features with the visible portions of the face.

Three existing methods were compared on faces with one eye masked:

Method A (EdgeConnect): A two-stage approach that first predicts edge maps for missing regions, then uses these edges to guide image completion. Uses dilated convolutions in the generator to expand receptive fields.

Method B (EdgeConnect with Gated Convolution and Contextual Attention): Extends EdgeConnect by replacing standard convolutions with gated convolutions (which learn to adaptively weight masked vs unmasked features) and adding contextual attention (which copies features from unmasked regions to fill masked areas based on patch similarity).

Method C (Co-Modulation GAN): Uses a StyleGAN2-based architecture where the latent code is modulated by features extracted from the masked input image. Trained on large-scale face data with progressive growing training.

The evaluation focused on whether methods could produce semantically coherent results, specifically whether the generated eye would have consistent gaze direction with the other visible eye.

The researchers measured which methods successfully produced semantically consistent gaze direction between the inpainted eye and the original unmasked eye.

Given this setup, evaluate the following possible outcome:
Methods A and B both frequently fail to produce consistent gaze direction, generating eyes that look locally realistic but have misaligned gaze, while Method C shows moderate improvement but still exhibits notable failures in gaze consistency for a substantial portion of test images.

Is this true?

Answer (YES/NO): NO